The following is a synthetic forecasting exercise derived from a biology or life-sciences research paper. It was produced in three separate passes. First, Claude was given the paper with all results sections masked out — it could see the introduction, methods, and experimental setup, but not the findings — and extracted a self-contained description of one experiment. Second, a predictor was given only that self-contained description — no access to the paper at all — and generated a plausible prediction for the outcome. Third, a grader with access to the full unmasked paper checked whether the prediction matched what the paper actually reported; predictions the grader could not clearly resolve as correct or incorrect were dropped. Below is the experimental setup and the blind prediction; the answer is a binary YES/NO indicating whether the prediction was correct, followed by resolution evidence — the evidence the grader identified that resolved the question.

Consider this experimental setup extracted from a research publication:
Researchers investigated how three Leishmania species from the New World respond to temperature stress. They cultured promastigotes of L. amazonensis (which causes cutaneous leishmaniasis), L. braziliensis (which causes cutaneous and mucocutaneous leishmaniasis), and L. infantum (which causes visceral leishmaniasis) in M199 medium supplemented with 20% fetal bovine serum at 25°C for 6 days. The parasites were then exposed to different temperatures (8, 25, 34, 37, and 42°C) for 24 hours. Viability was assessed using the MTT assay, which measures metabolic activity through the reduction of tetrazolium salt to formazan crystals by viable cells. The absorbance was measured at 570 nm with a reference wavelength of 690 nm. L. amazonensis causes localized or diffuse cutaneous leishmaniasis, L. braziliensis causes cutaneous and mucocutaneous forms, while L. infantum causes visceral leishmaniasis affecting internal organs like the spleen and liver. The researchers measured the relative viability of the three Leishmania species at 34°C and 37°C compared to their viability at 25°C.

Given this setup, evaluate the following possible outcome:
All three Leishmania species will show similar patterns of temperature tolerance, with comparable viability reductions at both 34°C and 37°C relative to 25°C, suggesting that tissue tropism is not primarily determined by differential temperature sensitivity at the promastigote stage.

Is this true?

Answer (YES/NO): NO